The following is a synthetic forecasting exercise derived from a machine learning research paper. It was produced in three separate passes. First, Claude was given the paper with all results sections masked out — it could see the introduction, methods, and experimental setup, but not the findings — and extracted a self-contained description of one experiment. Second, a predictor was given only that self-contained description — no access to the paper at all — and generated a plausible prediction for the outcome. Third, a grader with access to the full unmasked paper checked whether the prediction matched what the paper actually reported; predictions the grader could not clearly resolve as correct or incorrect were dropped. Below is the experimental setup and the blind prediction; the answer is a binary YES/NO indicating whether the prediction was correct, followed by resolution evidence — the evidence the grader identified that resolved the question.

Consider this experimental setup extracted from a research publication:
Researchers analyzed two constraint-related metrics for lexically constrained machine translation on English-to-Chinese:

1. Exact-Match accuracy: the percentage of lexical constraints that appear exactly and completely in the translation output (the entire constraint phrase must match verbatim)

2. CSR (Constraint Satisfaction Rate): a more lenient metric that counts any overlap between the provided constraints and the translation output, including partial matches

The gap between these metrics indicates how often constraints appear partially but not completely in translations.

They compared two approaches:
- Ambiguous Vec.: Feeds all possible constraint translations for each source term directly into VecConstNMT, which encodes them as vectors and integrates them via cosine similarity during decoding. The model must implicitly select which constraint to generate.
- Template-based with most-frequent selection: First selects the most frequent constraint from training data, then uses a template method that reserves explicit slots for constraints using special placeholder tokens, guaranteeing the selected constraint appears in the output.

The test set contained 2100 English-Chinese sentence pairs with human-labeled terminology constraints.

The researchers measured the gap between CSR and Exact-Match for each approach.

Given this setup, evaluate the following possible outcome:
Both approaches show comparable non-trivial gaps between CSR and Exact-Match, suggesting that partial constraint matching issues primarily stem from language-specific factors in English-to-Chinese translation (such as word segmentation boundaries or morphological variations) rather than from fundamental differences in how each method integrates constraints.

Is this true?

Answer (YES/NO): NO